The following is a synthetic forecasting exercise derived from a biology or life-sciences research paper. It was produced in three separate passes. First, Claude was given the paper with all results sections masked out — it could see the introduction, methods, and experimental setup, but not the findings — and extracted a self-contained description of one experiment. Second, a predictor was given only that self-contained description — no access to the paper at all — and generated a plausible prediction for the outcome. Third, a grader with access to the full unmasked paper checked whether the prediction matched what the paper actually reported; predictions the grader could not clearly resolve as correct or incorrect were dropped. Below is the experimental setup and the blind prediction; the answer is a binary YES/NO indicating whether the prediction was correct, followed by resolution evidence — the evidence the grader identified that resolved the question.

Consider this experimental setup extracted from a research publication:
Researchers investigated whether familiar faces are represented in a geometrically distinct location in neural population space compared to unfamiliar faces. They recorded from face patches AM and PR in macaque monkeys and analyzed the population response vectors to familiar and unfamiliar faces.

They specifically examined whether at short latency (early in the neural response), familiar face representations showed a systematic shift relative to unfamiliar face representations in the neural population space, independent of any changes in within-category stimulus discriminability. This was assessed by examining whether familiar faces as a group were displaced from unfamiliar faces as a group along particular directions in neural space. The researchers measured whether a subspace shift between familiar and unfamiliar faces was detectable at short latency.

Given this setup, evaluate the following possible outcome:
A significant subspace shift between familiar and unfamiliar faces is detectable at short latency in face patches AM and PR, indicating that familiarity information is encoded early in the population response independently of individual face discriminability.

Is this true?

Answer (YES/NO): YES